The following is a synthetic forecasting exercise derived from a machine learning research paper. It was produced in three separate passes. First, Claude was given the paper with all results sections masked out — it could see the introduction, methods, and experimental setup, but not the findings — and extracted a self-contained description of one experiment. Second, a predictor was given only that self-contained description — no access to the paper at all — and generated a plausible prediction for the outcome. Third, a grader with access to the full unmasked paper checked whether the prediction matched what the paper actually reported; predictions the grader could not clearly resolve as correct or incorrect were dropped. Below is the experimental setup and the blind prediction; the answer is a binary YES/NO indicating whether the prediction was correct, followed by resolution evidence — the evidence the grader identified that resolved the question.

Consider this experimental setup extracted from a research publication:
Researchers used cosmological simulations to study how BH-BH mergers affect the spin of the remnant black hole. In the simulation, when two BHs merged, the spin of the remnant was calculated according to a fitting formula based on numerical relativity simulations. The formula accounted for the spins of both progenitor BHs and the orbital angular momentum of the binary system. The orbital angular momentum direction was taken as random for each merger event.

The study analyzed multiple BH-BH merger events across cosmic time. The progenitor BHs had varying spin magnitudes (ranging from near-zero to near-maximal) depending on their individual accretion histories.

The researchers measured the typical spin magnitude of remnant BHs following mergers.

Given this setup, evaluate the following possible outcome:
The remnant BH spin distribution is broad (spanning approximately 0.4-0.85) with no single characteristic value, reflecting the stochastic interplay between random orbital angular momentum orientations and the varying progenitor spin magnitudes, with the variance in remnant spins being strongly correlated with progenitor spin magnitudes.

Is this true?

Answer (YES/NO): NO